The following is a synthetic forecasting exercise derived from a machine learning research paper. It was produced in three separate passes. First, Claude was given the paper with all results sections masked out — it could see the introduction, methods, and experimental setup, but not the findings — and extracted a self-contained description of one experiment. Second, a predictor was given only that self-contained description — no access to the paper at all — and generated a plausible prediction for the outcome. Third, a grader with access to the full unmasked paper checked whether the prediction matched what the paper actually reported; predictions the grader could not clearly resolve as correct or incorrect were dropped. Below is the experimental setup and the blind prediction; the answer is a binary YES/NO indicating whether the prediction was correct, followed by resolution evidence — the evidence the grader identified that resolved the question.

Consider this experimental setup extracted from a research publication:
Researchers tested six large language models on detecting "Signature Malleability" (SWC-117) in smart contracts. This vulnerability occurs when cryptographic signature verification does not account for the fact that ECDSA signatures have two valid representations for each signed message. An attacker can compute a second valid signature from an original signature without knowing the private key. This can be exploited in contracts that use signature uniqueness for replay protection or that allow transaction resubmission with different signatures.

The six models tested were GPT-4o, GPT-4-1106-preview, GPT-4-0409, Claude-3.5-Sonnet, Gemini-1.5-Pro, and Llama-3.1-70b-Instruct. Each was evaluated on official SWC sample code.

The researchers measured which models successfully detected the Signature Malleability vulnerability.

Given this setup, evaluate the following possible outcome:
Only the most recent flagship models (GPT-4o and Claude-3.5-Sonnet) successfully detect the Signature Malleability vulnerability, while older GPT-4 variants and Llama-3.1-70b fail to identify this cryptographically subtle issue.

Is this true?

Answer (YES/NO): NO